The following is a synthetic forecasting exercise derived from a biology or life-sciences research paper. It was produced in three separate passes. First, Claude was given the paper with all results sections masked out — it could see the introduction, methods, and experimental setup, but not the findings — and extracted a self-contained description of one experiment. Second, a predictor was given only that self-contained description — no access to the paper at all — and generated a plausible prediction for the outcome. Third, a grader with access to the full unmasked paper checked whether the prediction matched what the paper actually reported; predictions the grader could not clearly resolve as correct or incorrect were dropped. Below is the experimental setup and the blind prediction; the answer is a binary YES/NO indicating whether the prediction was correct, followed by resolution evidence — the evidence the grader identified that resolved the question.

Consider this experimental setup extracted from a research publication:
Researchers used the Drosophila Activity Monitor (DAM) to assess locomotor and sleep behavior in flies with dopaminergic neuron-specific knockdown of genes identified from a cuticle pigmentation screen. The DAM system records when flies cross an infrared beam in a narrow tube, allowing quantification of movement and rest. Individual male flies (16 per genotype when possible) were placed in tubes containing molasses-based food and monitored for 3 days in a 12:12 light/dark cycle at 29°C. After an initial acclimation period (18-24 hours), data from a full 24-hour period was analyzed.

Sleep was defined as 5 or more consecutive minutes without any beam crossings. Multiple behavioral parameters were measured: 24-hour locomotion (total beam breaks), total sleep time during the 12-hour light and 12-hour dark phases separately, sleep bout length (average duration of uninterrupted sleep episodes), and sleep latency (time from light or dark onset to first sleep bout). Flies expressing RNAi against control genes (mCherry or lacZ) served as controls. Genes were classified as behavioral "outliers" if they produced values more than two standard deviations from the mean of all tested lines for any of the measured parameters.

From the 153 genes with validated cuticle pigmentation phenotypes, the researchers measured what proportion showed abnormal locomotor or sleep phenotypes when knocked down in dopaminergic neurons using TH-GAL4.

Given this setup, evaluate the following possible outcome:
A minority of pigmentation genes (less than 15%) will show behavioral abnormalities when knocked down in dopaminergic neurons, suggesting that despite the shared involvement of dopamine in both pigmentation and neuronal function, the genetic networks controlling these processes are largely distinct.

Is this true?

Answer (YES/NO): NO